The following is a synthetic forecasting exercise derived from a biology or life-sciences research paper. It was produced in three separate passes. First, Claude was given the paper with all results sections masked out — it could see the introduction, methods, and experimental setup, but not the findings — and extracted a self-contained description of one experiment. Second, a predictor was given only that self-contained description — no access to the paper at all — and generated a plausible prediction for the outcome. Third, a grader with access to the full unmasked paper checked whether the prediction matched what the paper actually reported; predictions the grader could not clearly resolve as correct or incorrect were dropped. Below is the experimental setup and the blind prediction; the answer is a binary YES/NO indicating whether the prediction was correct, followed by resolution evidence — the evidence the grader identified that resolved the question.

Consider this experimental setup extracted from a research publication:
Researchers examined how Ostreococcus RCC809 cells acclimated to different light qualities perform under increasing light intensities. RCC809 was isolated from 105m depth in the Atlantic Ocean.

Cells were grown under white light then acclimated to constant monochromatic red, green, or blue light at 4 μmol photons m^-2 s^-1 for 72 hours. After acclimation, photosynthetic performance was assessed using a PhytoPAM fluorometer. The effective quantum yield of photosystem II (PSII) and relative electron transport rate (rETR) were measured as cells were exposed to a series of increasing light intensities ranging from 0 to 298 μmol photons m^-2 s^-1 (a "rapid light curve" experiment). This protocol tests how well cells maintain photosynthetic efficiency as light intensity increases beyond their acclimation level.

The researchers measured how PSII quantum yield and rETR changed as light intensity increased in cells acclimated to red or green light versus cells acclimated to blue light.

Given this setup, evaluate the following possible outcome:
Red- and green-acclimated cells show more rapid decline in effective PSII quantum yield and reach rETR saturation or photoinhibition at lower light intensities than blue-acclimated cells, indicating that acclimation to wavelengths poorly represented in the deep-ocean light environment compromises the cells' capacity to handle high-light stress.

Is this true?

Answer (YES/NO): NO